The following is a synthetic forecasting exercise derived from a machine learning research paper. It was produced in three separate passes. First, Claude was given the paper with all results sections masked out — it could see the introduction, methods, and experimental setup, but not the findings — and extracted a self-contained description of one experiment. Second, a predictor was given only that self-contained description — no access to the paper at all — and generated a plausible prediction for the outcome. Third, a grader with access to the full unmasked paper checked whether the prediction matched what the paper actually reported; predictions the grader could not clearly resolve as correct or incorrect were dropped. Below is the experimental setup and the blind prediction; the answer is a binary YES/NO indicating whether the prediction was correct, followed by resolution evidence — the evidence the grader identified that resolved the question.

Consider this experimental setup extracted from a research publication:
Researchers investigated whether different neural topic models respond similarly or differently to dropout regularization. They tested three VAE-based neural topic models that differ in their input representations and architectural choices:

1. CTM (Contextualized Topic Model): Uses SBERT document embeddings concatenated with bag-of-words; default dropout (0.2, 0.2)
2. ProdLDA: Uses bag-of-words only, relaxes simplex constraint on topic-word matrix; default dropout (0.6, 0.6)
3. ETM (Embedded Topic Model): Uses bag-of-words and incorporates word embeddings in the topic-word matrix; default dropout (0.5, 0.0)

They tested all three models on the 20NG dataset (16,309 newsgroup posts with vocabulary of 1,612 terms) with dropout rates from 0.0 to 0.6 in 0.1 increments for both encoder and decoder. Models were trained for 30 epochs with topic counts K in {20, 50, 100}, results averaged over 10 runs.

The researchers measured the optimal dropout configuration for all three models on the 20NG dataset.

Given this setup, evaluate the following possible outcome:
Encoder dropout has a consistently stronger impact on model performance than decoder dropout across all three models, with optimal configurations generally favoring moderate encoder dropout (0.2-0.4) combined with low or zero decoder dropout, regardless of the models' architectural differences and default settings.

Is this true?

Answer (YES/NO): NO